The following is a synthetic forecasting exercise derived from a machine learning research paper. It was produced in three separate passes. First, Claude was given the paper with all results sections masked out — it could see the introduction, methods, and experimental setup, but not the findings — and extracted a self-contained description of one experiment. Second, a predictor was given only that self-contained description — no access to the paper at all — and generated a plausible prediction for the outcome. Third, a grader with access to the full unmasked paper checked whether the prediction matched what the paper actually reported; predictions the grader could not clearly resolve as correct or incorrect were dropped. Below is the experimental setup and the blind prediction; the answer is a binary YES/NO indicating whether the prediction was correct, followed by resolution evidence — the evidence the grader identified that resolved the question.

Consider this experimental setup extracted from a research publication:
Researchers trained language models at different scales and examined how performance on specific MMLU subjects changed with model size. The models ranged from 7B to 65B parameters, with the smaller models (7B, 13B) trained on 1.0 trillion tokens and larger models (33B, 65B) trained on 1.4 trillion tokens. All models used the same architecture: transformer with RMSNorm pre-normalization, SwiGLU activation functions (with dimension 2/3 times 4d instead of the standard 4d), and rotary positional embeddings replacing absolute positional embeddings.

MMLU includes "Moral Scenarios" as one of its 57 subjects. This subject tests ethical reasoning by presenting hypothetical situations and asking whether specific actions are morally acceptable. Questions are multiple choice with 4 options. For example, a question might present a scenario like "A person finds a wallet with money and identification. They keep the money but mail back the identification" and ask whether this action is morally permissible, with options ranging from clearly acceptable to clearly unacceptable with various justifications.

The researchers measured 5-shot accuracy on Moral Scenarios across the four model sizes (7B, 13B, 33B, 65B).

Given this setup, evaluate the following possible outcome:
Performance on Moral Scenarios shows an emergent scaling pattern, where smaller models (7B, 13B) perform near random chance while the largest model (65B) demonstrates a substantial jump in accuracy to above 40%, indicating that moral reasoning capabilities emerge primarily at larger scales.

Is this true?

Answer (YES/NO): NO